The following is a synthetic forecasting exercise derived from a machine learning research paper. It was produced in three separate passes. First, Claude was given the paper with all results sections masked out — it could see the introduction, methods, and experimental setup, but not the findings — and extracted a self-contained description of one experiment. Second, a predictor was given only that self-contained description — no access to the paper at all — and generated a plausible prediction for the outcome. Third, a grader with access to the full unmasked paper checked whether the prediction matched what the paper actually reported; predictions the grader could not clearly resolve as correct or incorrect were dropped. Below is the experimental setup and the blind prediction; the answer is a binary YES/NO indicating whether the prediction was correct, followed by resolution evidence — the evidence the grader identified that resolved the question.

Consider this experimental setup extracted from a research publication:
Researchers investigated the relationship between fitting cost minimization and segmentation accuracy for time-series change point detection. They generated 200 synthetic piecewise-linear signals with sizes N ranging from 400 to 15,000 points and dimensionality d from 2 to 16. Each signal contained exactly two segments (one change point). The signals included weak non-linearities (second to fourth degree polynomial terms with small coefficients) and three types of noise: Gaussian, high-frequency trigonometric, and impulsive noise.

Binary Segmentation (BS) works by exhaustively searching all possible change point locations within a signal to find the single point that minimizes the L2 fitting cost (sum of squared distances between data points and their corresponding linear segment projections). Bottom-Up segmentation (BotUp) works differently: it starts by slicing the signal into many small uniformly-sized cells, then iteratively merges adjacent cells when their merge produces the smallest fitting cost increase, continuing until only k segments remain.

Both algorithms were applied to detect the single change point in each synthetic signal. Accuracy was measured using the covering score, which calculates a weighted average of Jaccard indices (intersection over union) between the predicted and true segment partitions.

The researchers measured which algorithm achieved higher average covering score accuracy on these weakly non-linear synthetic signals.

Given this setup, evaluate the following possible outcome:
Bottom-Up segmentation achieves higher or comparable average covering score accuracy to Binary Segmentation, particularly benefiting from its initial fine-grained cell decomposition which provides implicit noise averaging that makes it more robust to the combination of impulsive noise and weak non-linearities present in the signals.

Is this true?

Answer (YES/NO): NO